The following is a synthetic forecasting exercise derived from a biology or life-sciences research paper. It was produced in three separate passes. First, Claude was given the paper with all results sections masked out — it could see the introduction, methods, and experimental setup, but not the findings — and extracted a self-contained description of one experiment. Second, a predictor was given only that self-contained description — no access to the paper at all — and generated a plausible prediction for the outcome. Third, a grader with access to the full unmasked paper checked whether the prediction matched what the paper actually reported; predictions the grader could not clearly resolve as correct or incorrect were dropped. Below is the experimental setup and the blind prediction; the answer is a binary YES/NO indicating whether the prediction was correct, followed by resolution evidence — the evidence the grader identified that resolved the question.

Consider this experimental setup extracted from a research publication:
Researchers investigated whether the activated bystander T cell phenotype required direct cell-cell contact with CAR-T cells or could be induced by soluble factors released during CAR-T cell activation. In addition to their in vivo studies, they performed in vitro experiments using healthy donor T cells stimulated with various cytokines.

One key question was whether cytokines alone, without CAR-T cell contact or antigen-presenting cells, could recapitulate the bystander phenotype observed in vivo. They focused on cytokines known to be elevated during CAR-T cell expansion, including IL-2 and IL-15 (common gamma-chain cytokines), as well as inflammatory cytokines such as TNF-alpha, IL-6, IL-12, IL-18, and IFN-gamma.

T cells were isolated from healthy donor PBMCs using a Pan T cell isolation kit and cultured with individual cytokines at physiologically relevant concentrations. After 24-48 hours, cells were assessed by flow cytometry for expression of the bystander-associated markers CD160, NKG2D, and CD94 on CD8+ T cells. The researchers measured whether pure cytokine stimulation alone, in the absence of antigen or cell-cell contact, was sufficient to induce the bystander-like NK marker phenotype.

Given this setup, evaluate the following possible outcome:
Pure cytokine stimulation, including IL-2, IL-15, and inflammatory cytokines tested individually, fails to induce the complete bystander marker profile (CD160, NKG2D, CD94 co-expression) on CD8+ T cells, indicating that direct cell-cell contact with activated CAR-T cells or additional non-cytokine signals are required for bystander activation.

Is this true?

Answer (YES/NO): NO